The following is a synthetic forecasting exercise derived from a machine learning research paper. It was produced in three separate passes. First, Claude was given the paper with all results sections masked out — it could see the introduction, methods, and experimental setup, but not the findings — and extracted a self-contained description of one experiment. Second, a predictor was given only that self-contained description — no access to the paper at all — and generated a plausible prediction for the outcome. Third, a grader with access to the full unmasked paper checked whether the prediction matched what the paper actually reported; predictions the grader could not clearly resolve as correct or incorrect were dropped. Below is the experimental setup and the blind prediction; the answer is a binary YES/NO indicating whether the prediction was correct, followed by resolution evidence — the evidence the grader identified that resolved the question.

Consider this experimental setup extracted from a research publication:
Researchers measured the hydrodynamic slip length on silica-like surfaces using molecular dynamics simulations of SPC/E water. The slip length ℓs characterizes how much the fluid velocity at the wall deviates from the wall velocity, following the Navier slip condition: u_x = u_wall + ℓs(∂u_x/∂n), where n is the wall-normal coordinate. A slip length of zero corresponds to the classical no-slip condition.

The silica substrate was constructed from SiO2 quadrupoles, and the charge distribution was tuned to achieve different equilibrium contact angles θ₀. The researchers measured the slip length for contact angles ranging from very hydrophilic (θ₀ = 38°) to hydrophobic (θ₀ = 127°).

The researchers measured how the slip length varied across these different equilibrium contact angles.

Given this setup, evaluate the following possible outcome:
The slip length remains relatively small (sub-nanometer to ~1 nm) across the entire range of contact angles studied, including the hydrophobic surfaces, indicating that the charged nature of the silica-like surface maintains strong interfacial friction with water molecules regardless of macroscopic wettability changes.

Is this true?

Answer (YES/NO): YES